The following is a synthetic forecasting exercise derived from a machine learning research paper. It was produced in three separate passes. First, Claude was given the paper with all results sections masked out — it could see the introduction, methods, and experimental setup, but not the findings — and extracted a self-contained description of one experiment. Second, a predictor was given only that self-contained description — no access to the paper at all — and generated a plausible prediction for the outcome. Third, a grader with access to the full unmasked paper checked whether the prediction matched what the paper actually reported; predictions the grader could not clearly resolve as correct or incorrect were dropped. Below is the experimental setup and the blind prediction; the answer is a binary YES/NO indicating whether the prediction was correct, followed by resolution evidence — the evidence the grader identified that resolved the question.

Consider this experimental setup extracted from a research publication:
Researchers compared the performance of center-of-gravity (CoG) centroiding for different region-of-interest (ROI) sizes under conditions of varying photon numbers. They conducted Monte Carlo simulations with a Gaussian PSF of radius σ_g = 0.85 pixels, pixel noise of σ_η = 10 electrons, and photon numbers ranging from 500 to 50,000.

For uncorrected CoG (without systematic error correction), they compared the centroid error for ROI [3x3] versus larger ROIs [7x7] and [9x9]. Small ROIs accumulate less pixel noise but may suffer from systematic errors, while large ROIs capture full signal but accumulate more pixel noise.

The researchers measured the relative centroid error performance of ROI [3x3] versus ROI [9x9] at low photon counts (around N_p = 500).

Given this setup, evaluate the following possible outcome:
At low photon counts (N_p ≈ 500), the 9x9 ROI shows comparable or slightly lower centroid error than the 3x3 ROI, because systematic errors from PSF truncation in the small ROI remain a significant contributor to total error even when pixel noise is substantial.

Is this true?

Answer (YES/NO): NO